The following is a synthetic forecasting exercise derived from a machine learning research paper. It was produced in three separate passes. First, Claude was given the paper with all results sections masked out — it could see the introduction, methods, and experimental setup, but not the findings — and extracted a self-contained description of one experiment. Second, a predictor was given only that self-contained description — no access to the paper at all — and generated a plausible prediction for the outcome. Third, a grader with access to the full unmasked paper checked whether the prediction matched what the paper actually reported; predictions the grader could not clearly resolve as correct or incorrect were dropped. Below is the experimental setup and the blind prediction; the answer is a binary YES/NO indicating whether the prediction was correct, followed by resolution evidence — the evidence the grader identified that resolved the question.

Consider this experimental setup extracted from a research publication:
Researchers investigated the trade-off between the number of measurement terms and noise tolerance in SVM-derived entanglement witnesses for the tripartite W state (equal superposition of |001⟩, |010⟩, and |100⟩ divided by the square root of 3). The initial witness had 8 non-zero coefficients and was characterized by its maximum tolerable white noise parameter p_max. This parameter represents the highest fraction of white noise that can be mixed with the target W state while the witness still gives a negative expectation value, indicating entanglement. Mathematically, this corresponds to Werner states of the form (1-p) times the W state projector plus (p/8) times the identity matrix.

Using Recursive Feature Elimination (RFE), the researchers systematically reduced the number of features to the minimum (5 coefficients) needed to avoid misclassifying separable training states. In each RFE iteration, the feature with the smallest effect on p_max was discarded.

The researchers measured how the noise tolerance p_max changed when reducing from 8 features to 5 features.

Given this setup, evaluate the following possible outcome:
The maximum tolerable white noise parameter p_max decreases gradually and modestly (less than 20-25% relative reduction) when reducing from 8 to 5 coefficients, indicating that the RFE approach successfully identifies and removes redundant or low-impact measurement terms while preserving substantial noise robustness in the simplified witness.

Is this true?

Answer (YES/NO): NO